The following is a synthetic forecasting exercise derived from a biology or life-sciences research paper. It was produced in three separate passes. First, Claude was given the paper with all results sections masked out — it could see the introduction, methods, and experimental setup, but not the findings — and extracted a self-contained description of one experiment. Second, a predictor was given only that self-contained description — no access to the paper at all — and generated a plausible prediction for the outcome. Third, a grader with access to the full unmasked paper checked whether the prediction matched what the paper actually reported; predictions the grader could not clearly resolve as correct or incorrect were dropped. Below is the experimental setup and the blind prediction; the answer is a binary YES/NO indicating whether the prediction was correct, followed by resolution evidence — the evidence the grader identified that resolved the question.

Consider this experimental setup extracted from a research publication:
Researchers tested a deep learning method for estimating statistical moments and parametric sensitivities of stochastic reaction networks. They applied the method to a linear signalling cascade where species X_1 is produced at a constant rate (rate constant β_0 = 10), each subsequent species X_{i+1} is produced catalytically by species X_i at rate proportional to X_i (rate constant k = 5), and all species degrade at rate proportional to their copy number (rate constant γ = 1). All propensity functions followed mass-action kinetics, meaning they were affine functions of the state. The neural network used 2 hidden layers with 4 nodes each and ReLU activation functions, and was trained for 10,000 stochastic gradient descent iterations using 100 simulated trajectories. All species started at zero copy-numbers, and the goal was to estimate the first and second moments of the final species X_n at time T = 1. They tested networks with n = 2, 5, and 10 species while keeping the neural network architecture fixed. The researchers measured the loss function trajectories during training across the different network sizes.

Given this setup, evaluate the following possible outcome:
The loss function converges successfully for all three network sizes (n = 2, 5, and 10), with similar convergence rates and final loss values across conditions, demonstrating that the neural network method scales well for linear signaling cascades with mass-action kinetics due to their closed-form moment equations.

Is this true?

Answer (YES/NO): NO